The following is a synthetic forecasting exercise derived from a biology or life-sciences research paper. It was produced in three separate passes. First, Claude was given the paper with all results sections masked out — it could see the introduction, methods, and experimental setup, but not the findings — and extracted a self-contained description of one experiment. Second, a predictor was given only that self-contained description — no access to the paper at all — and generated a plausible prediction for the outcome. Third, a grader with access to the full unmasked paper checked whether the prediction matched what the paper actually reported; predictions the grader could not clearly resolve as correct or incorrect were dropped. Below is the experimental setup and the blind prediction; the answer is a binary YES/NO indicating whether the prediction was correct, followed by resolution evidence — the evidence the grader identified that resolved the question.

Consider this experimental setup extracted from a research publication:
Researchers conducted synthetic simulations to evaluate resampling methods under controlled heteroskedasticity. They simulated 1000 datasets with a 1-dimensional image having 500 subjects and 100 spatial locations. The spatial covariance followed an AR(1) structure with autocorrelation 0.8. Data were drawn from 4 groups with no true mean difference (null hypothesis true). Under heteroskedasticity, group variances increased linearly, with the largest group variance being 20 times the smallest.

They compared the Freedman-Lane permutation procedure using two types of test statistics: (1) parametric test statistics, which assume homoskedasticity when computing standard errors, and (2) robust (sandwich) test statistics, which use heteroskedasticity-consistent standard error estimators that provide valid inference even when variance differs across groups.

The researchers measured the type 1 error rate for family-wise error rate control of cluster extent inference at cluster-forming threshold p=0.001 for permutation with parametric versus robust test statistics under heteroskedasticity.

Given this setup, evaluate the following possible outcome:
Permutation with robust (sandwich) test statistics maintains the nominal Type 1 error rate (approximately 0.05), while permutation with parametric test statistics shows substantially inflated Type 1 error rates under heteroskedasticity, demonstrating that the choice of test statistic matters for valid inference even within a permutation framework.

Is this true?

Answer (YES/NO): YES